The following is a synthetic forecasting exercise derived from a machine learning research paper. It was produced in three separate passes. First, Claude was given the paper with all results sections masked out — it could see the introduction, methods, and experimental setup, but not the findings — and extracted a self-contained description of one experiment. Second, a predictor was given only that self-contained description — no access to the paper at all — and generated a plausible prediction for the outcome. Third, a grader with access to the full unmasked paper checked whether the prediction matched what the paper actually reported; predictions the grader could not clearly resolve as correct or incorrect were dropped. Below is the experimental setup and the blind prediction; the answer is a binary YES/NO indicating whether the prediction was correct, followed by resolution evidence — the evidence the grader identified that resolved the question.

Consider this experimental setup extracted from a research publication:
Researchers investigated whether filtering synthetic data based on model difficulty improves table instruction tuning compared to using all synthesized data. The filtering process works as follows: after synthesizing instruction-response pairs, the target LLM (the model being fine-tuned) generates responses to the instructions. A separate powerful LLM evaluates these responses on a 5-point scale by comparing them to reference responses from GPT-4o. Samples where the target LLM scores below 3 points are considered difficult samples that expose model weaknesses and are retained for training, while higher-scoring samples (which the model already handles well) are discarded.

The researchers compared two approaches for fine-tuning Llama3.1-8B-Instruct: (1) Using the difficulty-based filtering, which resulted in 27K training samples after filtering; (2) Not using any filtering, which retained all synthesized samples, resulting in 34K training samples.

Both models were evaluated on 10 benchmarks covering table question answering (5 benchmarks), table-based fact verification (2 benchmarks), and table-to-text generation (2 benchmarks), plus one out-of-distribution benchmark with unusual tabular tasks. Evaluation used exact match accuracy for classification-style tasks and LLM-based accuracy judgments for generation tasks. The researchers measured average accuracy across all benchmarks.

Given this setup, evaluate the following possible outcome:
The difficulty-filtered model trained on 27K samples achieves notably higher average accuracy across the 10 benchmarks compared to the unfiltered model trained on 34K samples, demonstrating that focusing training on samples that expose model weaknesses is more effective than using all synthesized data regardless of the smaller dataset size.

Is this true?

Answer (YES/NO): YES